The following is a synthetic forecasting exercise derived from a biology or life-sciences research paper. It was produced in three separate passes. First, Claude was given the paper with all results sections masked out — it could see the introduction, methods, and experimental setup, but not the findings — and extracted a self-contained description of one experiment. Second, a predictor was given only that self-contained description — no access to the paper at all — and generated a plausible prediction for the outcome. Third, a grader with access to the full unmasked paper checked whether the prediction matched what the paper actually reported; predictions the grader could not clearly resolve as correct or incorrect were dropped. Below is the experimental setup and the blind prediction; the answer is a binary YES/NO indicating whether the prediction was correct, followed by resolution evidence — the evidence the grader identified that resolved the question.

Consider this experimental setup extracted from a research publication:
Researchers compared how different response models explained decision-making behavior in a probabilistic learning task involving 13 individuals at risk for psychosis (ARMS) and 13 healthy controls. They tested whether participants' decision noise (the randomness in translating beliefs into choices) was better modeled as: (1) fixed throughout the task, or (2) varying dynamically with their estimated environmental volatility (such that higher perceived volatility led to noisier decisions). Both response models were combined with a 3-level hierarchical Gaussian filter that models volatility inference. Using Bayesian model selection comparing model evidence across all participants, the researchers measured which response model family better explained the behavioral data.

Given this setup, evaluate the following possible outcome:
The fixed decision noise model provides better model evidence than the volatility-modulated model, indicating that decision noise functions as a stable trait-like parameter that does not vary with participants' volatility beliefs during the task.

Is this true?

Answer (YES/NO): NO